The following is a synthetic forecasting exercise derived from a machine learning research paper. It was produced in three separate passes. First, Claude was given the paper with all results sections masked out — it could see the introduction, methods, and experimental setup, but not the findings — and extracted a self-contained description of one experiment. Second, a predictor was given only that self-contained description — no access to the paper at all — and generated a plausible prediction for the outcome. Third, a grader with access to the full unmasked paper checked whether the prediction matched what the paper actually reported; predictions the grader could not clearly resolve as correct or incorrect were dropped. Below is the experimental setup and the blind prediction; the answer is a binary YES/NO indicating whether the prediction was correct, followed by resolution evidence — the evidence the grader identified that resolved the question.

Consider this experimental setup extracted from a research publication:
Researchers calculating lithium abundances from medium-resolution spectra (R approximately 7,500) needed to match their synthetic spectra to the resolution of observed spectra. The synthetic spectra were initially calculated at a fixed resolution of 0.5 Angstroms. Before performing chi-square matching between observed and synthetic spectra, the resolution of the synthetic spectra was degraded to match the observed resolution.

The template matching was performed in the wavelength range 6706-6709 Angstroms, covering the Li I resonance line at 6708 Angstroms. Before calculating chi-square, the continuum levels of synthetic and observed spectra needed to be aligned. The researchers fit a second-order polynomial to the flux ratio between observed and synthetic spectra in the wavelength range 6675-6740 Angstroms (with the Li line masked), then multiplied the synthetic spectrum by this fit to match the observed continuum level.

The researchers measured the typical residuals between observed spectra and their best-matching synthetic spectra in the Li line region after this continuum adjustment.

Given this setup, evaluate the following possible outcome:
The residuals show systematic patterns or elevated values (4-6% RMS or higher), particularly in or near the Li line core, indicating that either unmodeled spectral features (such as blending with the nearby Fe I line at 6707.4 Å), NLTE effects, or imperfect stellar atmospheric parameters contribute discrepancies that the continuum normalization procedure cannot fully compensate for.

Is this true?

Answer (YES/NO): NO